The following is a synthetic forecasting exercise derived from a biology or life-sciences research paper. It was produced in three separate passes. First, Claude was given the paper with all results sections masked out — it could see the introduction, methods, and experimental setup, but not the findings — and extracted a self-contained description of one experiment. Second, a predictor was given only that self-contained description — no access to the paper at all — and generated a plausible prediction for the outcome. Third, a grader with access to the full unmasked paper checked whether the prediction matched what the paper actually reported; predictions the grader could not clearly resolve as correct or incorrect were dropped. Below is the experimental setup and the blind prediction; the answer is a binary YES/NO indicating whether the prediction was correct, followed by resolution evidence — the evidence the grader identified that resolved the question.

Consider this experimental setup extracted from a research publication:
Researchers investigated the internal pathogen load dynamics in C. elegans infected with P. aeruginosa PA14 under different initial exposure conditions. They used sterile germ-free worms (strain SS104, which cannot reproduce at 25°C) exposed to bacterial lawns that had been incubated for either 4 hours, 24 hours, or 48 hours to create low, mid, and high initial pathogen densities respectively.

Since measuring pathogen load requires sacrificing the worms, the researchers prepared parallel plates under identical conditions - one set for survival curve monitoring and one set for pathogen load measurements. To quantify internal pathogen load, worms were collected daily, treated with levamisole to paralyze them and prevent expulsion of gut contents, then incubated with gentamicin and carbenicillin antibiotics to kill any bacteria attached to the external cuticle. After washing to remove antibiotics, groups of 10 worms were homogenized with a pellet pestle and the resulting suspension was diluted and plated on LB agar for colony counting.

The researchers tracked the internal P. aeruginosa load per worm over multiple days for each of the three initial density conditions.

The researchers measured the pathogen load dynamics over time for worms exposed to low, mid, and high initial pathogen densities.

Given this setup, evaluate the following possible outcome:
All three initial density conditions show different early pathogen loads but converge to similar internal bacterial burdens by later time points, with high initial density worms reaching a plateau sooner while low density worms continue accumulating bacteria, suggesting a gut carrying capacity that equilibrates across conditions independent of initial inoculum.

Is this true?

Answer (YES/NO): YES